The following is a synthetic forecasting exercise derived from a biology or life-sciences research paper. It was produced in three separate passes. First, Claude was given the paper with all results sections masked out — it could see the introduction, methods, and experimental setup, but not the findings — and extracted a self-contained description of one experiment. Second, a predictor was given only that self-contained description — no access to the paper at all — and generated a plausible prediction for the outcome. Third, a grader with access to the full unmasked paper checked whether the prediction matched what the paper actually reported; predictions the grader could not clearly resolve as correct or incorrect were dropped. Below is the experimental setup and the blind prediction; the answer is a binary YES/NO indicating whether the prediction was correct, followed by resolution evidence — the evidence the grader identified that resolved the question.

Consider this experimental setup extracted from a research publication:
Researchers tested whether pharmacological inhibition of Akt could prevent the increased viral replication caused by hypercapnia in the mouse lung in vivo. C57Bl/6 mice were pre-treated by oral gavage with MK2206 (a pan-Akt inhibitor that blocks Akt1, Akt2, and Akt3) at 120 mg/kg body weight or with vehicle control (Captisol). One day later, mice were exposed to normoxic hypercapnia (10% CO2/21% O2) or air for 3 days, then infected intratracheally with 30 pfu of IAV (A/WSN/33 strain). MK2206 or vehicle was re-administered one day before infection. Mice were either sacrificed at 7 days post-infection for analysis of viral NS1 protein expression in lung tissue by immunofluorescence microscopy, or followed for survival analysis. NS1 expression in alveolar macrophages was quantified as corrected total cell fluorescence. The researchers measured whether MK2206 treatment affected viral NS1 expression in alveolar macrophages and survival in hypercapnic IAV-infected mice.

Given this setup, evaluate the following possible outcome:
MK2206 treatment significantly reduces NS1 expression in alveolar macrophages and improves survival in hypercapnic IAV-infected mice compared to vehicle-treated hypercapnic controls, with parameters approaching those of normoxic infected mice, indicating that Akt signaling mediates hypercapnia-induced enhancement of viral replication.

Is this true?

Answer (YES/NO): NO